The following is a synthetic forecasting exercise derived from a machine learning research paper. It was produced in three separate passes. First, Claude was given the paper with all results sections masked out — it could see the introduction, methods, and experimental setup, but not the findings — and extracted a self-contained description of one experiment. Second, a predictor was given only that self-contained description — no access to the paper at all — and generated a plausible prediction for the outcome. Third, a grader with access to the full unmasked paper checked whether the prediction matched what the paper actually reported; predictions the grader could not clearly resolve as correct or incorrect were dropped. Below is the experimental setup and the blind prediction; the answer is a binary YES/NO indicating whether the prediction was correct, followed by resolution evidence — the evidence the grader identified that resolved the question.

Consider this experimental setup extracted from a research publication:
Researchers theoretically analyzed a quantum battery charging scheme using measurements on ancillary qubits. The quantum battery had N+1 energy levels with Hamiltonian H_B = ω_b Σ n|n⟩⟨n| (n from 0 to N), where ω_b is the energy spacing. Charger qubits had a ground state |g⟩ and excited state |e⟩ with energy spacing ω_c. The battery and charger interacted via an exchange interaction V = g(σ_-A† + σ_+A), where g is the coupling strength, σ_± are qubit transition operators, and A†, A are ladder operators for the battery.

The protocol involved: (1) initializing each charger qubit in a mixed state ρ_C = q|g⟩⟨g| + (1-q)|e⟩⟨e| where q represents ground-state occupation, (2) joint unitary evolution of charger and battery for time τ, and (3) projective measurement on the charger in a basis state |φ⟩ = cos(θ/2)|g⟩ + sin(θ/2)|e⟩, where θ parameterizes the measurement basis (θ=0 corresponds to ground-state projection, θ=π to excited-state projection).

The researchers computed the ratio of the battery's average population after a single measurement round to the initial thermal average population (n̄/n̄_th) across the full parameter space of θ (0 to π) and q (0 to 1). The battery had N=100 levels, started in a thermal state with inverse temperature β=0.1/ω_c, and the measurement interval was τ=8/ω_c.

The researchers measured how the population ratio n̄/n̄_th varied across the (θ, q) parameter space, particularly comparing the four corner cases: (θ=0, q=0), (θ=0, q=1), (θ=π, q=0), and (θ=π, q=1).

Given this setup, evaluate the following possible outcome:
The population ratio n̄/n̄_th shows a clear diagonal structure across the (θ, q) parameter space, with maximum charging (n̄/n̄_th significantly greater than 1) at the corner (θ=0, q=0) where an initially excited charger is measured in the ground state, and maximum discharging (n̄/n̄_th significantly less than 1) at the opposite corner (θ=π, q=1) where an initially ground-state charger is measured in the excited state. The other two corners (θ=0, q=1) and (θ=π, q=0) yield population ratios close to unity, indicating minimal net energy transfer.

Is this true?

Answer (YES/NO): NO